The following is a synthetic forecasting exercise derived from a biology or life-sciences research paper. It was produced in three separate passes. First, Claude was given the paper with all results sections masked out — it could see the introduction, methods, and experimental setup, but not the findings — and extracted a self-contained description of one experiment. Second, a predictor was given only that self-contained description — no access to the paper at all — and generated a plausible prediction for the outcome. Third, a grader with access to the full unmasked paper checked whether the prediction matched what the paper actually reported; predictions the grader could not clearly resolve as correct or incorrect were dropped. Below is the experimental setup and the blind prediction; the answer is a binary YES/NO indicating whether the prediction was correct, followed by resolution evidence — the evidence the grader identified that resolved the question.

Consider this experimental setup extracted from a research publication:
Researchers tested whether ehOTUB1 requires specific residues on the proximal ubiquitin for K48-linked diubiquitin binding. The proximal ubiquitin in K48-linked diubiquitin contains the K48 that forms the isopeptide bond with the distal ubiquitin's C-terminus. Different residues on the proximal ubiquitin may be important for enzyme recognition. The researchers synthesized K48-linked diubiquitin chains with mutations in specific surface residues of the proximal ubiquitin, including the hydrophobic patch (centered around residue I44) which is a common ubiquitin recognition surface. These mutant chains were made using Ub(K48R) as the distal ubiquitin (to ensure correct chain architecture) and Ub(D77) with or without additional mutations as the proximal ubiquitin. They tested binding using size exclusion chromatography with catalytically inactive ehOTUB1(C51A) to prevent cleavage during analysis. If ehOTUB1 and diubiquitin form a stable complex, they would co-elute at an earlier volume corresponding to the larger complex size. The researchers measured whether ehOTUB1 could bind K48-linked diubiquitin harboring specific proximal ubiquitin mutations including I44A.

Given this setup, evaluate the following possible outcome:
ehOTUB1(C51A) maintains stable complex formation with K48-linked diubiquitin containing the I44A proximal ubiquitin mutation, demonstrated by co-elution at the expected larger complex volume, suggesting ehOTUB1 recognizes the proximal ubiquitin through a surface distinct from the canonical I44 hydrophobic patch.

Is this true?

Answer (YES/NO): YES